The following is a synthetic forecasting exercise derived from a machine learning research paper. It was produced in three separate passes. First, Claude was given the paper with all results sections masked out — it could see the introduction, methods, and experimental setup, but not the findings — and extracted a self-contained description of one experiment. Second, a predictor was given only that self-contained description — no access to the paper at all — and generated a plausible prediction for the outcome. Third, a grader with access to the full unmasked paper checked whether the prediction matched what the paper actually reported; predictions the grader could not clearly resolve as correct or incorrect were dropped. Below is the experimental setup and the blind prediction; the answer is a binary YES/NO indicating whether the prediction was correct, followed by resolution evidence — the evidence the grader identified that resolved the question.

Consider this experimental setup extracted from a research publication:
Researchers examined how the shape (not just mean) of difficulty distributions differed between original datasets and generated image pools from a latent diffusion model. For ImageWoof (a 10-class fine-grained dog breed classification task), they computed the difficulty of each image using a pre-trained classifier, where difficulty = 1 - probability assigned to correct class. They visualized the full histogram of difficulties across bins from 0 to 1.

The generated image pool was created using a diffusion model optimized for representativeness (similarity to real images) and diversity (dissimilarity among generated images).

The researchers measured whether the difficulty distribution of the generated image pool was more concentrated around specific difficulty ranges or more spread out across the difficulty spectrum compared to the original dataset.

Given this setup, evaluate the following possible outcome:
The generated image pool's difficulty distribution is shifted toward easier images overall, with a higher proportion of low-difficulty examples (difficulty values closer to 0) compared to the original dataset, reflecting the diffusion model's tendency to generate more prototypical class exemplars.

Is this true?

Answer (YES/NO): YES